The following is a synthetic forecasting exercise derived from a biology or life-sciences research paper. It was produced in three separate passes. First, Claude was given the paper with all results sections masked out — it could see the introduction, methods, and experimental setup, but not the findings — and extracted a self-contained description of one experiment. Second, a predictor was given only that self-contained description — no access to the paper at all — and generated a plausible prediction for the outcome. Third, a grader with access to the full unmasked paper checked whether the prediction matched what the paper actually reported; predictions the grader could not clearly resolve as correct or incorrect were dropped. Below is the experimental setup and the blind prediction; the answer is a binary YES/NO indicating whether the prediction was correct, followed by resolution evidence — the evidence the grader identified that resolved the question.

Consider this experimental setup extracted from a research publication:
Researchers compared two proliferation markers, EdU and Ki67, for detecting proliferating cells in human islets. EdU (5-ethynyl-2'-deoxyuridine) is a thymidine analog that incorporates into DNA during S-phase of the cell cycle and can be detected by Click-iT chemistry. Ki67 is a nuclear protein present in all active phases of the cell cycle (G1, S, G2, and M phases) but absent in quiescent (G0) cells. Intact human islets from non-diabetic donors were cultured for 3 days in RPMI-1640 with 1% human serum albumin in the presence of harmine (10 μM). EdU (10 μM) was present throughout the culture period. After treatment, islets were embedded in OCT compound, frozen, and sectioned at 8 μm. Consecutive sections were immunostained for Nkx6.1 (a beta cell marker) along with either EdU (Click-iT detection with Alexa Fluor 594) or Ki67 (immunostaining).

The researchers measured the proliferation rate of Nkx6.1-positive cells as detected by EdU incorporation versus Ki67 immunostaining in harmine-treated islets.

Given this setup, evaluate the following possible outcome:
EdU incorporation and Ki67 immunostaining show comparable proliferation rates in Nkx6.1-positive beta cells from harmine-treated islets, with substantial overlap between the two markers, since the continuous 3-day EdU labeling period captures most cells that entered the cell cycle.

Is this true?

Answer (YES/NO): YES